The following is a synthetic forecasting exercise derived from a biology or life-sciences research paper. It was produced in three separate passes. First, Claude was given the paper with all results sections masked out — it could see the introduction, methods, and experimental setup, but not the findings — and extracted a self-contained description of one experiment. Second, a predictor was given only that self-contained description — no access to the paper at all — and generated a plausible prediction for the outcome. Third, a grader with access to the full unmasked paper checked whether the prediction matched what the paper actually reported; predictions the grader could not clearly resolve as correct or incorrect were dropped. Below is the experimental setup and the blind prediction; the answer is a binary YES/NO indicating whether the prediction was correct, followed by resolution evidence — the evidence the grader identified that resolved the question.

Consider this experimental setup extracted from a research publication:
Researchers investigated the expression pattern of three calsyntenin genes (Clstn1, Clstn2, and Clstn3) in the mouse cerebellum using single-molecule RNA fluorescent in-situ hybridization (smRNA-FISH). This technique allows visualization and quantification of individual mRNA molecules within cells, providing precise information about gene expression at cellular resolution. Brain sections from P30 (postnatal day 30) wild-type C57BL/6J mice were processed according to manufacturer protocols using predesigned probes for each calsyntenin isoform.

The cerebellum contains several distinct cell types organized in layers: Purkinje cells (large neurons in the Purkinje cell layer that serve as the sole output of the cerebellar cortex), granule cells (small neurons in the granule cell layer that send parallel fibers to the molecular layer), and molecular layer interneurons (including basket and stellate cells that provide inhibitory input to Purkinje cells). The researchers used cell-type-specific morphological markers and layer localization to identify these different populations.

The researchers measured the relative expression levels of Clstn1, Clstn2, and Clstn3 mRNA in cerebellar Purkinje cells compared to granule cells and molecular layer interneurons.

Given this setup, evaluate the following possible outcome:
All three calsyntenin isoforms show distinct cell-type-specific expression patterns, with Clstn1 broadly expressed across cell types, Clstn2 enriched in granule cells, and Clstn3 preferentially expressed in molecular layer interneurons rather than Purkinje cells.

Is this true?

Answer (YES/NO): NO